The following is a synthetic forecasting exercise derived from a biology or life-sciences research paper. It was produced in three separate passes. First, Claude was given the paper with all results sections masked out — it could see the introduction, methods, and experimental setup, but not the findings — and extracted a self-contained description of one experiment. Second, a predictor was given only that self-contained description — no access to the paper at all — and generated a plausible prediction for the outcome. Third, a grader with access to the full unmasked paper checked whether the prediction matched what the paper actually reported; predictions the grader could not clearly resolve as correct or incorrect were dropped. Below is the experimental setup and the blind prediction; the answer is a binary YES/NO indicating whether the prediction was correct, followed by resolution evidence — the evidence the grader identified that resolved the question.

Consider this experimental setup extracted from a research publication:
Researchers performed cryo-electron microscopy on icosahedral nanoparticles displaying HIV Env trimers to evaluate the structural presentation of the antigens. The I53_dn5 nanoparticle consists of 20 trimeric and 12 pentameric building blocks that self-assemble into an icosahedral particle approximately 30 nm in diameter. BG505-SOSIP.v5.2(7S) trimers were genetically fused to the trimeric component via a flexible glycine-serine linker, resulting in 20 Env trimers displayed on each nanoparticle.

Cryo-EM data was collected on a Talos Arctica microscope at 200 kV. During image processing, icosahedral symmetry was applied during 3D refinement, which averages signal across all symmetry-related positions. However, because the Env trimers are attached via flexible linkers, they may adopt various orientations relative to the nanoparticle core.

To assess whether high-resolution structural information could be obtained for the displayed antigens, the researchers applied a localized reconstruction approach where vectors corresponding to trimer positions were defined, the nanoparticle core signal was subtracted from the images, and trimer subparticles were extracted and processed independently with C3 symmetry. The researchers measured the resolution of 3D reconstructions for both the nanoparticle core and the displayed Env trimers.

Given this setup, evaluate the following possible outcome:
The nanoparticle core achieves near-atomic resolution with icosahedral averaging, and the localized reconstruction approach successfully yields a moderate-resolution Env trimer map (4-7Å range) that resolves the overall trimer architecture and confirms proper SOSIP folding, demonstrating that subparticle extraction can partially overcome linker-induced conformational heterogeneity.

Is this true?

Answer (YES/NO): NO